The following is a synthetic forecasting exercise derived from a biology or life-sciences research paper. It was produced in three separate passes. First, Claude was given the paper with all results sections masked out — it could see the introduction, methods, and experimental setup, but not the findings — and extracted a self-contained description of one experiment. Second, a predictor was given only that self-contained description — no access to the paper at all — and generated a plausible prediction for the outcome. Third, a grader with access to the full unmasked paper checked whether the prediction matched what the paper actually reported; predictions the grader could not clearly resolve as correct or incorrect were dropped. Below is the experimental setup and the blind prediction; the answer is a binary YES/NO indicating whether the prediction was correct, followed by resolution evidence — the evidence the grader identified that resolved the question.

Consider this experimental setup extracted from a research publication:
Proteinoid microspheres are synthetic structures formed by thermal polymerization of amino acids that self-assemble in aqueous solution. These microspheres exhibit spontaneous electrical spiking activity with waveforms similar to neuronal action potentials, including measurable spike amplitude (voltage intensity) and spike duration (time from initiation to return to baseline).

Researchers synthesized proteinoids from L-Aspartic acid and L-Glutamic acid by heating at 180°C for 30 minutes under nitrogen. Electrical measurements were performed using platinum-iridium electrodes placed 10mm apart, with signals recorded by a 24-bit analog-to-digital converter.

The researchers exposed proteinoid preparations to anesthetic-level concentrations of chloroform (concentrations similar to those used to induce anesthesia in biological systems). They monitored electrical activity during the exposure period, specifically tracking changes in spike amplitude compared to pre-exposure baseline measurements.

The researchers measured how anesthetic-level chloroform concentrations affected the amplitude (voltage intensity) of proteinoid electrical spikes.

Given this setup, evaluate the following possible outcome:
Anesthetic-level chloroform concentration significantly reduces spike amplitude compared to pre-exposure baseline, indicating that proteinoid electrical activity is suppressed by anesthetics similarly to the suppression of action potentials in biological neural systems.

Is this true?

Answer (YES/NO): NO